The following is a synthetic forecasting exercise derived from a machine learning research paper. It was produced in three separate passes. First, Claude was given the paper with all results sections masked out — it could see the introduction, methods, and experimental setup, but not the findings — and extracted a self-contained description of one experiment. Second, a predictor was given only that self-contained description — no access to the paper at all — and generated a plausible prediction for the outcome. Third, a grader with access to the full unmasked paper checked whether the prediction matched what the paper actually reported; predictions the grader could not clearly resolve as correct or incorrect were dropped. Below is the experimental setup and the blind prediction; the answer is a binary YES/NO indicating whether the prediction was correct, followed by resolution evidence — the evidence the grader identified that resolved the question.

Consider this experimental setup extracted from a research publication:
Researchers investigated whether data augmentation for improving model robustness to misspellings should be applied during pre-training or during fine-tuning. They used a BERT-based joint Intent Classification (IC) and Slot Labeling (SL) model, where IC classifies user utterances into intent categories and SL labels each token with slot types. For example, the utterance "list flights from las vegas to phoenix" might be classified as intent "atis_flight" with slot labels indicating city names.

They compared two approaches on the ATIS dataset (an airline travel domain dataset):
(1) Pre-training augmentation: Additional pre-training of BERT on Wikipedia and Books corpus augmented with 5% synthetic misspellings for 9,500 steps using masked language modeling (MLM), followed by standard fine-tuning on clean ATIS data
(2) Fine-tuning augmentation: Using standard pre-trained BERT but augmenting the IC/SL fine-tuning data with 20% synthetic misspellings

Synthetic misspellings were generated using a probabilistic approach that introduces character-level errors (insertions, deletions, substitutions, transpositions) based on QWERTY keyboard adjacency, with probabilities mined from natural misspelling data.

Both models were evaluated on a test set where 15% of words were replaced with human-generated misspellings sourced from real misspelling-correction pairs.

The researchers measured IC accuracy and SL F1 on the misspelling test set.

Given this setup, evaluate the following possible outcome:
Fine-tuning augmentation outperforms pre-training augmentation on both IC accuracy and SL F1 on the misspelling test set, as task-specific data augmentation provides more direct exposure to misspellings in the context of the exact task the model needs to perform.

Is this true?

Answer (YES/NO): YES